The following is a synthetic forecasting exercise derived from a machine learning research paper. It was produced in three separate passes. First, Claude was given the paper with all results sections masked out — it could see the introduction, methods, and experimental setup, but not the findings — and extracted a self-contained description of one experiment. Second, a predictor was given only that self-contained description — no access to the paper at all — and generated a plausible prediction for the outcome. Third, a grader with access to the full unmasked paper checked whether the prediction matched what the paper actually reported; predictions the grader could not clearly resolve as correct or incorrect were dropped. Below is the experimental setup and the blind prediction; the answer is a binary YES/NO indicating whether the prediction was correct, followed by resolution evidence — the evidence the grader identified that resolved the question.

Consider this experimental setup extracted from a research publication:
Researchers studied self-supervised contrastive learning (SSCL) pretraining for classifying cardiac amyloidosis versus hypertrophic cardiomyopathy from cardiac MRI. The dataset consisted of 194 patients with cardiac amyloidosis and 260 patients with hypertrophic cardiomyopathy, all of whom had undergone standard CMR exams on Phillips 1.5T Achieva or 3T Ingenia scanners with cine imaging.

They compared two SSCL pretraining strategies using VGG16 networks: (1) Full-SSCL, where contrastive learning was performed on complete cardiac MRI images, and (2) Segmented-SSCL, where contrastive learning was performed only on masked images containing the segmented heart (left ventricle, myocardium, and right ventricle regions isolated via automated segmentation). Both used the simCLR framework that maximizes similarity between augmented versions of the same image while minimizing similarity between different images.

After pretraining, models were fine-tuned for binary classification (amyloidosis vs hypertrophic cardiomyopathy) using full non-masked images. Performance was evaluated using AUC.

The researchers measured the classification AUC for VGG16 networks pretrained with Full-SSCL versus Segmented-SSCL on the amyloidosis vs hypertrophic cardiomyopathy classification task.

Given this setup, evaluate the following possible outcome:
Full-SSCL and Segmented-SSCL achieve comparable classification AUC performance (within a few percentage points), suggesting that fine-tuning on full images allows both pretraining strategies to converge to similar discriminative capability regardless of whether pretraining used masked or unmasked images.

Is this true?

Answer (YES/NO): YES